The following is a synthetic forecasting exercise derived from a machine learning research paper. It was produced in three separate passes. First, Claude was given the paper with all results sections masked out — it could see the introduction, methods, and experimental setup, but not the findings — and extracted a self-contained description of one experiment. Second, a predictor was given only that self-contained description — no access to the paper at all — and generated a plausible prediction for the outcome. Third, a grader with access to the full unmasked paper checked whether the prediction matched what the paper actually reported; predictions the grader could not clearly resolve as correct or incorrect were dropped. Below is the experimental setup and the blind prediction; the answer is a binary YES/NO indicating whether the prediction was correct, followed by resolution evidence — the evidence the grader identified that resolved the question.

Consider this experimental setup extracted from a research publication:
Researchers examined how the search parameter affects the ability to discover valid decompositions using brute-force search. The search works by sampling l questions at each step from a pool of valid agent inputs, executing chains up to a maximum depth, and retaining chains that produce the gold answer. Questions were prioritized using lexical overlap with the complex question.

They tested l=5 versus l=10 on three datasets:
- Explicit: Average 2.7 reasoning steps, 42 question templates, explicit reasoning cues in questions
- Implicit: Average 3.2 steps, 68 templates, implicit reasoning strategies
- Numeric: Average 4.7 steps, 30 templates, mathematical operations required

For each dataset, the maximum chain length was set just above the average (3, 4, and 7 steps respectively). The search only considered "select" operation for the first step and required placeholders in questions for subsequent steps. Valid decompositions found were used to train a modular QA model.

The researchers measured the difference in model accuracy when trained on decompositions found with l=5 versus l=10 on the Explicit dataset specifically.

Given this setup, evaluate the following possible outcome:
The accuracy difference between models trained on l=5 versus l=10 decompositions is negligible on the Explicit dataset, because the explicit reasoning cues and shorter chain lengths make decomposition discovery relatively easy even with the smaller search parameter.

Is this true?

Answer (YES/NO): NO